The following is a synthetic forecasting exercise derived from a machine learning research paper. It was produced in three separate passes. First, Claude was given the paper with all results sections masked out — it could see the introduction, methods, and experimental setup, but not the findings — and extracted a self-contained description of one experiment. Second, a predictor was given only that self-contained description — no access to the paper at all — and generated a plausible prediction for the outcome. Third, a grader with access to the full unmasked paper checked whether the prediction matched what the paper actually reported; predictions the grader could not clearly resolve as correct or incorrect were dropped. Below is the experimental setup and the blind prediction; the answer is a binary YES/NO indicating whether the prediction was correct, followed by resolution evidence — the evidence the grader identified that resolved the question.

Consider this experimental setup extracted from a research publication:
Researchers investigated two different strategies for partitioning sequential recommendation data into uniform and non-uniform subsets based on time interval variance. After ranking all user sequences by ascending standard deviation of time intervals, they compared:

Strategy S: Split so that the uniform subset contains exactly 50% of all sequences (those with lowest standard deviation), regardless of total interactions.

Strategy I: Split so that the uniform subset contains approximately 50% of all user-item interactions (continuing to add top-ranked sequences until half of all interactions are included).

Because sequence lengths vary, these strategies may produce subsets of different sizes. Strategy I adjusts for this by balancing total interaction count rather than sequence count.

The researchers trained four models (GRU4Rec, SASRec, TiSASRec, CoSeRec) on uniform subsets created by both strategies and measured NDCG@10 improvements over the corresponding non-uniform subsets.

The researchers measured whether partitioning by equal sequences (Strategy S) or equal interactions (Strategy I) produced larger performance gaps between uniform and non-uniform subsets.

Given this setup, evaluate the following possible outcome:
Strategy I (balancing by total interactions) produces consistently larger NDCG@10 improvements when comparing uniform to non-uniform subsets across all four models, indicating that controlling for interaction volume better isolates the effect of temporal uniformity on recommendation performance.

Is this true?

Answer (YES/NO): NO